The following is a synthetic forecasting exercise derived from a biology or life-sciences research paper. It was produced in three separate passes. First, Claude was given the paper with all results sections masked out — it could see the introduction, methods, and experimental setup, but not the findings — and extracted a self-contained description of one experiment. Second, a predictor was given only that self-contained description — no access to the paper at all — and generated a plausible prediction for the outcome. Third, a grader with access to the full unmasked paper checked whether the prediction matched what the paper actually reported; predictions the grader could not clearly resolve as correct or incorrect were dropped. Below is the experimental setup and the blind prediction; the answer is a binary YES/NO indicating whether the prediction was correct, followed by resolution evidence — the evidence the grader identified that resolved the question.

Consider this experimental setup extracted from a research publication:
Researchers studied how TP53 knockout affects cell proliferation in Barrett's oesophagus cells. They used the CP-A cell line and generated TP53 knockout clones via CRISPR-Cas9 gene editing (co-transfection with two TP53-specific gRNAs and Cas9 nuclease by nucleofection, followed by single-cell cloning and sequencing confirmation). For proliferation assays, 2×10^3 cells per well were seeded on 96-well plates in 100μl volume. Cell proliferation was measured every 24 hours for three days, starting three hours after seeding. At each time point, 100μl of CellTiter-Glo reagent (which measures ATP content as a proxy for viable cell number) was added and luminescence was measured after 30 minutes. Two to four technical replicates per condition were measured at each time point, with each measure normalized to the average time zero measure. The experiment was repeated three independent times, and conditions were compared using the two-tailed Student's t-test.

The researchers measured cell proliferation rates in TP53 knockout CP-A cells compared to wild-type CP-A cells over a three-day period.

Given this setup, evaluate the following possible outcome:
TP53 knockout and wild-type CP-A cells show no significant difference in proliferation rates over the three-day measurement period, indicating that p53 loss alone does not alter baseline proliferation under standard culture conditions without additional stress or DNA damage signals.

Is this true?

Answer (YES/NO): NO